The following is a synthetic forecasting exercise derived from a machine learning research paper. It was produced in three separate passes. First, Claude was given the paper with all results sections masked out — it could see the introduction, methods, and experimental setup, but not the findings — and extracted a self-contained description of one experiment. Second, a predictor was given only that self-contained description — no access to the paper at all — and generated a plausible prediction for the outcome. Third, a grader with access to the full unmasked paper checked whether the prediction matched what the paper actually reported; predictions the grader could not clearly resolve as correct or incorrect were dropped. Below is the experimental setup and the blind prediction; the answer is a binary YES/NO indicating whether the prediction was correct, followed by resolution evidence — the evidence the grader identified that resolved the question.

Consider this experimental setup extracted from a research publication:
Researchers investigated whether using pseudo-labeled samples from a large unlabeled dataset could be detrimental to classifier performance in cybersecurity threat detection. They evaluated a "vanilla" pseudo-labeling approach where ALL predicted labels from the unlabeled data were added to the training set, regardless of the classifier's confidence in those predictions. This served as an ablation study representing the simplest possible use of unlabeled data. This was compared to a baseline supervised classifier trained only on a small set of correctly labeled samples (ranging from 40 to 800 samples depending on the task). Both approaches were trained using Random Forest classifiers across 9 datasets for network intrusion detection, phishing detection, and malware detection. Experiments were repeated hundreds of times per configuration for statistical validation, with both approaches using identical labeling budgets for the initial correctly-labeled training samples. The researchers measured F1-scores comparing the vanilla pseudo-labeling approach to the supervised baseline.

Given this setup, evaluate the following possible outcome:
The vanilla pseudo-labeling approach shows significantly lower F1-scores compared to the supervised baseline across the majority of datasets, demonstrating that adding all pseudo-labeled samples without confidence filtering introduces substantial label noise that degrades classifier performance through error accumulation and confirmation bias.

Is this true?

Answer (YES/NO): NO